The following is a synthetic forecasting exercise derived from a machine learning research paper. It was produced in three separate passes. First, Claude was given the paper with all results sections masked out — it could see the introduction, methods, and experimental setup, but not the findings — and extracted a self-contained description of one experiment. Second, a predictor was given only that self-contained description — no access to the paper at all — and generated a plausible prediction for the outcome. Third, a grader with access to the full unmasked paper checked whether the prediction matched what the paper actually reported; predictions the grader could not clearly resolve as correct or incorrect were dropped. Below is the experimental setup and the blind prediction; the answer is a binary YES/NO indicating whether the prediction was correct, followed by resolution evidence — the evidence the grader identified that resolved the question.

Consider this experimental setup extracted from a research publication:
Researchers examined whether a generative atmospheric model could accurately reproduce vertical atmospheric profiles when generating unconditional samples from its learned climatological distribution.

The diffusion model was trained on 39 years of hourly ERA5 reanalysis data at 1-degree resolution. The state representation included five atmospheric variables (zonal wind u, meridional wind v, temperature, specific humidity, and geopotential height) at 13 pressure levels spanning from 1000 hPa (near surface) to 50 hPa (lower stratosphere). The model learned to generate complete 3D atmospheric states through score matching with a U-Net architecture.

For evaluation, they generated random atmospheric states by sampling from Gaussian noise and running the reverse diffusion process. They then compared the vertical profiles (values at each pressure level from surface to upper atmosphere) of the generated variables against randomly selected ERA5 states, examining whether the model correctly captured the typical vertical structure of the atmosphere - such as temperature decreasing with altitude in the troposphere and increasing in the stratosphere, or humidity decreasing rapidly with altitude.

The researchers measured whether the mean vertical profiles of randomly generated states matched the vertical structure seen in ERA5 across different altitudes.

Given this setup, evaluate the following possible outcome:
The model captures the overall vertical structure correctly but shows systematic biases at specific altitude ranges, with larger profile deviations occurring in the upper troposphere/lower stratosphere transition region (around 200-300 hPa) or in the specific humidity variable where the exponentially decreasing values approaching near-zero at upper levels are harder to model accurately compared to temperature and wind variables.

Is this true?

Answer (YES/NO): NO